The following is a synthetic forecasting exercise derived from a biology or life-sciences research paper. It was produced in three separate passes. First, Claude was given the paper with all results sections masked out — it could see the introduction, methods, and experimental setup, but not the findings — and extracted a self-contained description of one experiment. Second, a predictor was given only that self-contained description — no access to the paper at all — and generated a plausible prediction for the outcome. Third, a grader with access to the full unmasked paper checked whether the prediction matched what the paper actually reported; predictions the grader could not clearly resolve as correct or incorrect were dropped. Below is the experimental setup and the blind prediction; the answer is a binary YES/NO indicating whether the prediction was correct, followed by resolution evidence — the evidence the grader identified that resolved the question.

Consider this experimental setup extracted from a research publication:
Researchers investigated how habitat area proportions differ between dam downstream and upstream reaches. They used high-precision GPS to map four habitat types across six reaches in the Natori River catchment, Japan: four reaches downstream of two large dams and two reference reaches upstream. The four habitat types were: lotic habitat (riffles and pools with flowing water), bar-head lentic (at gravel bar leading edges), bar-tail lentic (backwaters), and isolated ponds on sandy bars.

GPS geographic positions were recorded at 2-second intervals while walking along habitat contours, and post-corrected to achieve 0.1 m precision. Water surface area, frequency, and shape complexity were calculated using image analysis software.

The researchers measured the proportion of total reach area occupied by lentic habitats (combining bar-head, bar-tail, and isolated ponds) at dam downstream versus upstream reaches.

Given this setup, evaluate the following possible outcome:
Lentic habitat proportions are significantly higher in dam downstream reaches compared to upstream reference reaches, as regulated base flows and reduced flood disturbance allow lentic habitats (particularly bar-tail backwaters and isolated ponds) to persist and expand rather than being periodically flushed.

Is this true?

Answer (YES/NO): NO